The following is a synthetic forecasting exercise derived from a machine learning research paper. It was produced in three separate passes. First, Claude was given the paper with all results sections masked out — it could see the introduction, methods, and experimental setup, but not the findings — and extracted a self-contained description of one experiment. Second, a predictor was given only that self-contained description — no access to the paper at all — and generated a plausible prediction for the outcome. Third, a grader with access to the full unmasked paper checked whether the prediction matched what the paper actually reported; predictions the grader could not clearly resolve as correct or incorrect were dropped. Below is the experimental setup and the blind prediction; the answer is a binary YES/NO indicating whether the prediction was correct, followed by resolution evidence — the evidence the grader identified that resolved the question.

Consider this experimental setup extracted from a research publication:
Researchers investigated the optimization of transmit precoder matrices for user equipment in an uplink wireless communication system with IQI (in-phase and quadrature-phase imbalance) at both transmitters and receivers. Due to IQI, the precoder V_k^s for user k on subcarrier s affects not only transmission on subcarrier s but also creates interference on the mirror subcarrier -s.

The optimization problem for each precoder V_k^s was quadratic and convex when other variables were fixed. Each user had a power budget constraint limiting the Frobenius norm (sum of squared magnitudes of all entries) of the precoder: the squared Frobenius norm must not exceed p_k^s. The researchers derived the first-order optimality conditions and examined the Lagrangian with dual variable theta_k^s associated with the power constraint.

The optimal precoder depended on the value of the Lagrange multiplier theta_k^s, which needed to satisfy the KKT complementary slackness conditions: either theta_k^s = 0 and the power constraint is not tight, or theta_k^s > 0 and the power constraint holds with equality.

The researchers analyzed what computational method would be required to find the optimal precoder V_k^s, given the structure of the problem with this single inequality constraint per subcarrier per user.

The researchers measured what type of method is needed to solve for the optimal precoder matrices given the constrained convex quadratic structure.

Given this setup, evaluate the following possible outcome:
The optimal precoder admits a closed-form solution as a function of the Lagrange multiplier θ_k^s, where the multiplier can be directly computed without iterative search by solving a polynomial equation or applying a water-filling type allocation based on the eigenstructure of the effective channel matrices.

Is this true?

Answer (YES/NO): NO